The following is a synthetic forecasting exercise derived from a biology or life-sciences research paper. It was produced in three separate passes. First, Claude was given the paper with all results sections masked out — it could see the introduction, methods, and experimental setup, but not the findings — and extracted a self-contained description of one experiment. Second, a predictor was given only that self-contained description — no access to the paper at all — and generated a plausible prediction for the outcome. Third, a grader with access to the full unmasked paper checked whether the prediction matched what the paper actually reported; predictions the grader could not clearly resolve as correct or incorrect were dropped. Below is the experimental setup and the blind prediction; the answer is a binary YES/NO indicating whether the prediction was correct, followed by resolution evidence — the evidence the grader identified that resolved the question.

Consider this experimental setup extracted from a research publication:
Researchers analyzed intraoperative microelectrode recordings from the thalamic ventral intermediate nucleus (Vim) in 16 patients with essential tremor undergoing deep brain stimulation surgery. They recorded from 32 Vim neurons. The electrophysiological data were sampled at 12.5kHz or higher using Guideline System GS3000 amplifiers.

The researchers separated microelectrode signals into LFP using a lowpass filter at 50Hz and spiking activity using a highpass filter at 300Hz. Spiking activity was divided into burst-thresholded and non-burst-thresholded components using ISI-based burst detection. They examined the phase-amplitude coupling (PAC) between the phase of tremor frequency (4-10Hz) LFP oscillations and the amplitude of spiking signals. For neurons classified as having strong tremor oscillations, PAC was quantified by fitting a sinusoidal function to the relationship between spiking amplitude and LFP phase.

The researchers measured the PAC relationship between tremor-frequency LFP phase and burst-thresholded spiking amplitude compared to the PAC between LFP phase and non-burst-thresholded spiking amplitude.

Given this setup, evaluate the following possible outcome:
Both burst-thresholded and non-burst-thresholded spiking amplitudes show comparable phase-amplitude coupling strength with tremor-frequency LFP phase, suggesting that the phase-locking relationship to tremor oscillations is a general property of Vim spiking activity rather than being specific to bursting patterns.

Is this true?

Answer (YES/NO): NO